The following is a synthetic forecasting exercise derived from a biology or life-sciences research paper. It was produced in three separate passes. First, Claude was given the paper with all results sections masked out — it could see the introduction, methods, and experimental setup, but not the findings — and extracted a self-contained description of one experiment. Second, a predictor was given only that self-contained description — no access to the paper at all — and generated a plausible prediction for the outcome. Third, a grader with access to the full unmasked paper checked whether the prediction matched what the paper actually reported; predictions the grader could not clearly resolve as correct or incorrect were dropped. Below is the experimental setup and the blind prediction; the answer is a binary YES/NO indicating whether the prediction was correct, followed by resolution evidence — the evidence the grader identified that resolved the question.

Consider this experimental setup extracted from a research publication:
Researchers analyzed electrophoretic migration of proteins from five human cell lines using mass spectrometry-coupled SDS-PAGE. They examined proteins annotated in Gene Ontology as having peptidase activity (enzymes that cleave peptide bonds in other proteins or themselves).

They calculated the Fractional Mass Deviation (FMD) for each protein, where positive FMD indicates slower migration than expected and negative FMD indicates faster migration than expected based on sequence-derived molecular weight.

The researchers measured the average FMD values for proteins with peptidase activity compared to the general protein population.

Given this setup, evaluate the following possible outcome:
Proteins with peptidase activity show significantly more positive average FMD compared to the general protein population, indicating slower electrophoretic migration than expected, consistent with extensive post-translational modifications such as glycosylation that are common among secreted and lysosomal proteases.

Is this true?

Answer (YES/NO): NO